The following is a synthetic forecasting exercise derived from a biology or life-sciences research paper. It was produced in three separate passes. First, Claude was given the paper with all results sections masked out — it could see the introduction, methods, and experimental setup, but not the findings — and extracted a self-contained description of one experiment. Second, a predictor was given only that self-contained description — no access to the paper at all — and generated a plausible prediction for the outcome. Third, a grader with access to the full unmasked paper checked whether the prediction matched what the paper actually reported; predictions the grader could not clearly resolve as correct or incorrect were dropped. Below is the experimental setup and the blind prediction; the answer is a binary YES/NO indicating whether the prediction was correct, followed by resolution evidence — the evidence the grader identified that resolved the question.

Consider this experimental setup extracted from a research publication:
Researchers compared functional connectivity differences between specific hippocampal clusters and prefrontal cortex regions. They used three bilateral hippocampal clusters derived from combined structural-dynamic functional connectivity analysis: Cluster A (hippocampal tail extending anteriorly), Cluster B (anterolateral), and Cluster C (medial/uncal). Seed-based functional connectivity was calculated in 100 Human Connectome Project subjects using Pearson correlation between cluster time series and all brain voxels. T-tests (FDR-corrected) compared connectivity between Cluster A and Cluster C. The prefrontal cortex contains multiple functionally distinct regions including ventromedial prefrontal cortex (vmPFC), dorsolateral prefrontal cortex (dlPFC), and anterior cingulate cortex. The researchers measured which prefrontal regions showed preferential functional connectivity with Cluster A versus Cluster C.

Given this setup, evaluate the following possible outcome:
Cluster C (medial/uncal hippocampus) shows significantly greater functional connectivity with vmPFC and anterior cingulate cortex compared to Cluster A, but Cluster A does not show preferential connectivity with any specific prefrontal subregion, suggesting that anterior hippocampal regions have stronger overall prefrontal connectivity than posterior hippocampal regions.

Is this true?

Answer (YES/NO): NO